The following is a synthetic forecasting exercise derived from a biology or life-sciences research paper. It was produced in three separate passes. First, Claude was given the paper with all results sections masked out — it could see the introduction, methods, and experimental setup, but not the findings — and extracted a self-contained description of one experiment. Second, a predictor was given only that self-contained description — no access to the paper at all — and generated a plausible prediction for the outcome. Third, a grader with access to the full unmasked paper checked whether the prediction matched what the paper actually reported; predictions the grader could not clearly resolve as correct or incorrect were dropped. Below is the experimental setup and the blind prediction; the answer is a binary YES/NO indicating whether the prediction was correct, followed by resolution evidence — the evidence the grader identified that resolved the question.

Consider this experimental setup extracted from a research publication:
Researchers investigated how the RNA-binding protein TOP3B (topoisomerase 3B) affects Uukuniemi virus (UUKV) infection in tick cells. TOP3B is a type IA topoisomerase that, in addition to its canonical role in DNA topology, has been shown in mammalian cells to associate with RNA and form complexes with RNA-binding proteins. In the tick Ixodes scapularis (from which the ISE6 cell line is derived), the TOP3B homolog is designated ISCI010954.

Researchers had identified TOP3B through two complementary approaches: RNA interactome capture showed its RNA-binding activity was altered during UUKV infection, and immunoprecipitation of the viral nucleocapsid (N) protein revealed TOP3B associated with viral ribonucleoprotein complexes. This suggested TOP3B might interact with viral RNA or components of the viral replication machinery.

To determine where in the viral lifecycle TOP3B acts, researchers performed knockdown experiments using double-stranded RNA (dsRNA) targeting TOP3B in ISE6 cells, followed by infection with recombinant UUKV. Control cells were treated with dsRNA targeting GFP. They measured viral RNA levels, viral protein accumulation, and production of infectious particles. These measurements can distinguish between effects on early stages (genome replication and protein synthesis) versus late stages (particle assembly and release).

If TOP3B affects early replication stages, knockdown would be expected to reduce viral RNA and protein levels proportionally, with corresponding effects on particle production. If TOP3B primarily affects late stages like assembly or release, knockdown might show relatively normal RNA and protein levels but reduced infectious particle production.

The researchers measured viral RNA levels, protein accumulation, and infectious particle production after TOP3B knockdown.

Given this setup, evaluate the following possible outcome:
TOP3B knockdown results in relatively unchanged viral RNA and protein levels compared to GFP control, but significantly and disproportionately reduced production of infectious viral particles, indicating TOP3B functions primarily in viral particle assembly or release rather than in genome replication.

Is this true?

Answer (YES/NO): YES